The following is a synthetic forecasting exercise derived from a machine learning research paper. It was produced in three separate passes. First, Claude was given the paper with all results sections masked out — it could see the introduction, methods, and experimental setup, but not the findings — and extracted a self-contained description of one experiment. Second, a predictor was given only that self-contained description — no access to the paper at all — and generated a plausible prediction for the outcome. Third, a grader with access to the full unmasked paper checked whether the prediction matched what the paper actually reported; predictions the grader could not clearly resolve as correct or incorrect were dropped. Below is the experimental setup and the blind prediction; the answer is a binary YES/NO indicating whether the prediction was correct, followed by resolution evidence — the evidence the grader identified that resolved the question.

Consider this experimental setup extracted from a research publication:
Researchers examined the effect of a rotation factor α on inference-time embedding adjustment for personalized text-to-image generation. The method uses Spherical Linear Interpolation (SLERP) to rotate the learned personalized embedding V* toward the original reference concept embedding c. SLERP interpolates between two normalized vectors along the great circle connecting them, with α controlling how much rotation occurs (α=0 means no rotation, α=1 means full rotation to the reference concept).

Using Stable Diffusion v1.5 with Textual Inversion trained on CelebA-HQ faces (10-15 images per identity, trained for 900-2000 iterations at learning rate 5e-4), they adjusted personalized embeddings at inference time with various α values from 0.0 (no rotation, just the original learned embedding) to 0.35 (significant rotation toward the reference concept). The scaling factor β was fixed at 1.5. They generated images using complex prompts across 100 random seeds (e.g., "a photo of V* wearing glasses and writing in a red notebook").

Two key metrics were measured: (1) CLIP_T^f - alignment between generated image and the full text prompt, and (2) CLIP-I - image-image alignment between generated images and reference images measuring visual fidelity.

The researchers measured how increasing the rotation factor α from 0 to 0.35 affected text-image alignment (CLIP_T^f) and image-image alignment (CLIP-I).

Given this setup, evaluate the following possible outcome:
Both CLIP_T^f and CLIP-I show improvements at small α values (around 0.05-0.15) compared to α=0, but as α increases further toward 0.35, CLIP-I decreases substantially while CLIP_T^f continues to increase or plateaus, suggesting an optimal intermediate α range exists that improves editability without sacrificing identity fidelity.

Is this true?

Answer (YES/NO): NO